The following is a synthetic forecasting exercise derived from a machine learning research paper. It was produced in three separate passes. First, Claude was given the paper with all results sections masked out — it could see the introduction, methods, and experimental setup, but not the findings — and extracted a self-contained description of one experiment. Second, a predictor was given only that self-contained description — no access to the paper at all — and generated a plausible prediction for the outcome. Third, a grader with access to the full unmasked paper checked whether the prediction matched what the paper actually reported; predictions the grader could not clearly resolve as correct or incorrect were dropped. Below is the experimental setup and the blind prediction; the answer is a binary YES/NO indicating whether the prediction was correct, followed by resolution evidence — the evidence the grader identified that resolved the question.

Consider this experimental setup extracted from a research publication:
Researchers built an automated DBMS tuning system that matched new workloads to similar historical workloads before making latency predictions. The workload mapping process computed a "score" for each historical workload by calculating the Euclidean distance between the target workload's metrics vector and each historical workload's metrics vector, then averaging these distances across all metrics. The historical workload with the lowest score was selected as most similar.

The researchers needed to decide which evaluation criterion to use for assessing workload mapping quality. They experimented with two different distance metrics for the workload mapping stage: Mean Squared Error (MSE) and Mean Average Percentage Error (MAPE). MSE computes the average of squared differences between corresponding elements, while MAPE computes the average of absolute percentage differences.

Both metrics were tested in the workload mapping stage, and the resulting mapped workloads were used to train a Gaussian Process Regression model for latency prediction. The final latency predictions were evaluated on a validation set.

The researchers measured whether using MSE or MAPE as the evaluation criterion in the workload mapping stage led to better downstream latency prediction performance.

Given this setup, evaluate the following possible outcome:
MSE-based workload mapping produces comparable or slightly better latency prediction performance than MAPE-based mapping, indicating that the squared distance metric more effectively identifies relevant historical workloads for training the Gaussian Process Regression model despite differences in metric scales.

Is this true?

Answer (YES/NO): YES